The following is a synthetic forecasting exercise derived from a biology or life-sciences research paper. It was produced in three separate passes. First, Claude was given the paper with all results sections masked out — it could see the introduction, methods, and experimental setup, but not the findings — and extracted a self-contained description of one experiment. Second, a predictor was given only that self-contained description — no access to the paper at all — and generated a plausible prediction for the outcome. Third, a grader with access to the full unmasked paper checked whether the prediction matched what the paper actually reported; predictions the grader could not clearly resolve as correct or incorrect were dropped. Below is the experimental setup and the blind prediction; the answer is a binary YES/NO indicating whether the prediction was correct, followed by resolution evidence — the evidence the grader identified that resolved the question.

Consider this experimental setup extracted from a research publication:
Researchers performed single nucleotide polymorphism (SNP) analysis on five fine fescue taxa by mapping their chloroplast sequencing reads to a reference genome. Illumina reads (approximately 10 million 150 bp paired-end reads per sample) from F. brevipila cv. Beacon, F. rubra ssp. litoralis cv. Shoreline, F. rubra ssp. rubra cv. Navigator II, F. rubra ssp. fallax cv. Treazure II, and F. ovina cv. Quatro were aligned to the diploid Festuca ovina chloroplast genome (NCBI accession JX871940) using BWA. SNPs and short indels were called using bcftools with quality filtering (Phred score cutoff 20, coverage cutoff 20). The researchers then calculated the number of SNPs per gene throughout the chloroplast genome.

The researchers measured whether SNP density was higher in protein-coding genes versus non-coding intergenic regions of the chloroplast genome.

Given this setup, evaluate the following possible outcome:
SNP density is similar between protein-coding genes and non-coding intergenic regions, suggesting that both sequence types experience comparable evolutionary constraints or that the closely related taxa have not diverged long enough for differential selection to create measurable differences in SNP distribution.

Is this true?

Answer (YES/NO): NO